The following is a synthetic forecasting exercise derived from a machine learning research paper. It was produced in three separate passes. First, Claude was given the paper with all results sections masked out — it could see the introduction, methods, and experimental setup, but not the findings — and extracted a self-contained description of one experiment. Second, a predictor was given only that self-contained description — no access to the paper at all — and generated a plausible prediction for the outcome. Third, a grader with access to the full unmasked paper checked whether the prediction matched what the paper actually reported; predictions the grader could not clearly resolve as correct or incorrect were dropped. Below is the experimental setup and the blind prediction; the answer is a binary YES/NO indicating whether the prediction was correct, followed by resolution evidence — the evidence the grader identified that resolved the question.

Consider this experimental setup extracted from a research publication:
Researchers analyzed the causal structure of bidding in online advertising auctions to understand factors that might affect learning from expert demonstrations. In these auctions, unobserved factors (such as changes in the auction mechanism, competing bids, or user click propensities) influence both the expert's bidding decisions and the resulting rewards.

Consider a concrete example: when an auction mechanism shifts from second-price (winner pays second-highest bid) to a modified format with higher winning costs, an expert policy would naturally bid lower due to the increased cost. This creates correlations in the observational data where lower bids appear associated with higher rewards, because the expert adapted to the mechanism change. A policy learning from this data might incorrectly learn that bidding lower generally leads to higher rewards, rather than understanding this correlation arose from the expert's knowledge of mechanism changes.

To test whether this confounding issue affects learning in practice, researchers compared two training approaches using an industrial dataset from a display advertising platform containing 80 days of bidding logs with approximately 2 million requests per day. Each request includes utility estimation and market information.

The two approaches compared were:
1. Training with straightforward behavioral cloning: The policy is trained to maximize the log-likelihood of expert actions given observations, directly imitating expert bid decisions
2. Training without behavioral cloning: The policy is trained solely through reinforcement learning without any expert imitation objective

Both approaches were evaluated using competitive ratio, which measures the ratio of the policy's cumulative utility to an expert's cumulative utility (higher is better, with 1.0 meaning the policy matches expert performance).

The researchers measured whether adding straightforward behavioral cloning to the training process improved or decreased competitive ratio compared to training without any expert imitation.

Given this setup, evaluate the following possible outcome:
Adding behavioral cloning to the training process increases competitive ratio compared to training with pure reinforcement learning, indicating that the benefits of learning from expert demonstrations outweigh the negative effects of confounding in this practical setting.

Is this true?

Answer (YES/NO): NO